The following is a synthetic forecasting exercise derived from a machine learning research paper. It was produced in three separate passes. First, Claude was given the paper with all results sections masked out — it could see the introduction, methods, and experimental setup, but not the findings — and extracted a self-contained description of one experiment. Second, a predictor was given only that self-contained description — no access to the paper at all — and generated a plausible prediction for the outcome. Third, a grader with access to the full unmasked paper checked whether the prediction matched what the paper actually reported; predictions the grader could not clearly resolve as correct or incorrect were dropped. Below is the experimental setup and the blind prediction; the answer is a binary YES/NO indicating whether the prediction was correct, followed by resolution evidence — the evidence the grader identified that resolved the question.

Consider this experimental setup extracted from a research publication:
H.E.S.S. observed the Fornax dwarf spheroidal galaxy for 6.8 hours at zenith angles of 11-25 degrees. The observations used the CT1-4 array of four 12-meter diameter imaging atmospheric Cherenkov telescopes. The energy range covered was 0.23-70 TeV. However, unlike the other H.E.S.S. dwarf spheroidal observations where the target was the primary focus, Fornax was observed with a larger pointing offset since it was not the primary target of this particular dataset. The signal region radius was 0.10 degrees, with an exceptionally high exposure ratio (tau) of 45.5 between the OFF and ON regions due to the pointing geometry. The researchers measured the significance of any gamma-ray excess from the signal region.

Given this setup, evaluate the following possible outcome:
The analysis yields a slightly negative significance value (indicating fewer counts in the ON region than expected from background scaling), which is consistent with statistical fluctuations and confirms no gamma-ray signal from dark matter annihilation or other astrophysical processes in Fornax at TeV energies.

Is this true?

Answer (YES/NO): YES